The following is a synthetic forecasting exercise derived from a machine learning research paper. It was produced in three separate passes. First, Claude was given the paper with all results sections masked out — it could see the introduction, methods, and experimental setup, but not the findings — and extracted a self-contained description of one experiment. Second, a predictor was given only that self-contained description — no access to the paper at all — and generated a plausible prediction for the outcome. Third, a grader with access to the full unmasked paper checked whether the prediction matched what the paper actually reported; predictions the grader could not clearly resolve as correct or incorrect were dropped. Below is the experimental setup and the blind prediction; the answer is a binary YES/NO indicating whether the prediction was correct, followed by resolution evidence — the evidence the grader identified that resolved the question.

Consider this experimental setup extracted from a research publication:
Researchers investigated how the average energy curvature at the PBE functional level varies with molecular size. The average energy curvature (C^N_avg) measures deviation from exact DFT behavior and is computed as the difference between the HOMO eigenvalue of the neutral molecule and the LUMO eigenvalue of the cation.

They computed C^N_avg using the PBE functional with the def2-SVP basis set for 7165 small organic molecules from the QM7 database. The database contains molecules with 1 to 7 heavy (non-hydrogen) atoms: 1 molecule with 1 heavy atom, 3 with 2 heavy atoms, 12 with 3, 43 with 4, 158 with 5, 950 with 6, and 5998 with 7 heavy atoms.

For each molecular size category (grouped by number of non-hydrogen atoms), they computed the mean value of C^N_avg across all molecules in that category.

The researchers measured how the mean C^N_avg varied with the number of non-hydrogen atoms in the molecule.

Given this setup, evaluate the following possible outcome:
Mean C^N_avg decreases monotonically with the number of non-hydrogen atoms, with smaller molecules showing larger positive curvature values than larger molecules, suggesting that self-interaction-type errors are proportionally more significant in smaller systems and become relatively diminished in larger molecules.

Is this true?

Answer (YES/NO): YES